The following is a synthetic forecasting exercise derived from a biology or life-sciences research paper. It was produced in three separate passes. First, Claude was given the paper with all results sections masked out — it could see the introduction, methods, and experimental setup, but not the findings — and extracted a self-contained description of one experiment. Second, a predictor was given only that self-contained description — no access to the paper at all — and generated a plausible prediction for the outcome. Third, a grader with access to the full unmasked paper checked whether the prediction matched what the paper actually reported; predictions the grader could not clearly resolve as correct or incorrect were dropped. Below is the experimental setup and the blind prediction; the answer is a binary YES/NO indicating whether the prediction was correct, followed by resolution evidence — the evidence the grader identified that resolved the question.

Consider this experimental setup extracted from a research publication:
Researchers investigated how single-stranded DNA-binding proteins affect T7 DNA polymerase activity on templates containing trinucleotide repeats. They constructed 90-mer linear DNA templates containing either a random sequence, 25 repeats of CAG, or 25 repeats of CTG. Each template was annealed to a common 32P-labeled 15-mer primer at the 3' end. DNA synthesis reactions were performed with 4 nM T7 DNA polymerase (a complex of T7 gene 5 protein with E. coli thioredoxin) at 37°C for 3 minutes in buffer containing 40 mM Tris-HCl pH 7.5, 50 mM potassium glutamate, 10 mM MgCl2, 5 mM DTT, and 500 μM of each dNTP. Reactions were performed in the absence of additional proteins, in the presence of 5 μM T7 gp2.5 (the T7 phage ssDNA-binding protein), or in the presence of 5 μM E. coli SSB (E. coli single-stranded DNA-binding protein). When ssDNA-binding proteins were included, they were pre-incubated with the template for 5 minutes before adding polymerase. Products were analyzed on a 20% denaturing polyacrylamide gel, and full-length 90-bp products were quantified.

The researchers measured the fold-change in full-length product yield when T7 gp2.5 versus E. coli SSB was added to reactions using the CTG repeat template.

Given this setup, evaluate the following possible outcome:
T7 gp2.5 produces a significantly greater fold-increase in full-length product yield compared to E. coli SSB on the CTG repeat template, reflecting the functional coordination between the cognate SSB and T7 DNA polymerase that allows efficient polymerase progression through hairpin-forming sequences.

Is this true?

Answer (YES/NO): NO